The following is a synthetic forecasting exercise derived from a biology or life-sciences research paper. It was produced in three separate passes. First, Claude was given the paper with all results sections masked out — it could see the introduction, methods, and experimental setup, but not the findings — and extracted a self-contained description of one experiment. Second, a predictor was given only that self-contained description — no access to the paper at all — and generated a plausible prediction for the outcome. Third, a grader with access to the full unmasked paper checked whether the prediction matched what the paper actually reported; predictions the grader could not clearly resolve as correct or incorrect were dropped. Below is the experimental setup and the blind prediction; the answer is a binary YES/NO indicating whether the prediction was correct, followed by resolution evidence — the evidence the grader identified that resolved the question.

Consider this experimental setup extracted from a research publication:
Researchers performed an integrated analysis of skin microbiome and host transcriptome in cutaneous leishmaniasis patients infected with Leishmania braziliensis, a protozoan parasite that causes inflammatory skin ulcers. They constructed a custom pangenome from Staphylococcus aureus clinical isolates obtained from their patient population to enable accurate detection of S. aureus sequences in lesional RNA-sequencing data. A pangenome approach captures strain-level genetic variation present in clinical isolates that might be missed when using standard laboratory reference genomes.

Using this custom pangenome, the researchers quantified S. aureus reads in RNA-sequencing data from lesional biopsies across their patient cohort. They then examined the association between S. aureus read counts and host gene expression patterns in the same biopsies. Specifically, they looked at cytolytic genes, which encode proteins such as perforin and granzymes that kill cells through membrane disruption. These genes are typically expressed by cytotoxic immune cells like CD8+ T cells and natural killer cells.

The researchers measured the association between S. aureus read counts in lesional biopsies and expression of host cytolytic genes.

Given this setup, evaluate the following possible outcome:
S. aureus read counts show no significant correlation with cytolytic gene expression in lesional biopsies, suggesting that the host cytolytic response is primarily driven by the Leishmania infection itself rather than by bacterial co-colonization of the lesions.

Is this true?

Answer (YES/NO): NO